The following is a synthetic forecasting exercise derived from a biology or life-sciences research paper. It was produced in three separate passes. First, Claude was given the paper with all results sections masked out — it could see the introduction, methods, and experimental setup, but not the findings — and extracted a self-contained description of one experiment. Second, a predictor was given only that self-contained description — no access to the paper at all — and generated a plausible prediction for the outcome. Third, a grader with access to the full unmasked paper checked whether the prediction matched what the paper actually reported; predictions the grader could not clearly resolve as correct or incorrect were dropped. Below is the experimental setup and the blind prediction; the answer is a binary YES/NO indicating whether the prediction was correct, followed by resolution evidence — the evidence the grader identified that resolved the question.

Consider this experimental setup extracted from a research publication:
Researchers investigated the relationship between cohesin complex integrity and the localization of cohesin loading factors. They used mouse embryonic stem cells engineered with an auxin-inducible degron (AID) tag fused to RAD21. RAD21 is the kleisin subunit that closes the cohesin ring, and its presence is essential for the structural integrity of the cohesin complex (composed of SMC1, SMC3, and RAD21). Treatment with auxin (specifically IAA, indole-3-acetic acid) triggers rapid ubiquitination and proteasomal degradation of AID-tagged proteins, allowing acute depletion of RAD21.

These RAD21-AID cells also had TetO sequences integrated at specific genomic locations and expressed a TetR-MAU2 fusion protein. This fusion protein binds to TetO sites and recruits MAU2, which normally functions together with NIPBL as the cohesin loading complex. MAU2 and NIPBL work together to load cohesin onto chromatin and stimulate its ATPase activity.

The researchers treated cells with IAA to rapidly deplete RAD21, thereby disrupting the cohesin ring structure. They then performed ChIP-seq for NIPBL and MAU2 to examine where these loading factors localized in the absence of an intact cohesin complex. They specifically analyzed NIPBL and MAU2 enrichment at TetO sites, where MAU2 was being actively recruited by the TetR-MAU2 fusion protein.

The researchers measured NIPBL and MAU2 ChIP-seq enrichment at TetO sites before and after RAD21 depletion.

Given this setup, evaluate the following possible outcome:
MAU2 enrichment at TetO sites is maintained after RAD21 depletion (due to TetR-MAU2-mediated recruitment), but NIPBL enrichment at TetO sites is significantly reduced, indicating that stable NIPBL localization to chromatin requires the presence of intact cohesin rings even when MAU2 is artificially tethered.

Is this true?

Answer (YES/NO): NO